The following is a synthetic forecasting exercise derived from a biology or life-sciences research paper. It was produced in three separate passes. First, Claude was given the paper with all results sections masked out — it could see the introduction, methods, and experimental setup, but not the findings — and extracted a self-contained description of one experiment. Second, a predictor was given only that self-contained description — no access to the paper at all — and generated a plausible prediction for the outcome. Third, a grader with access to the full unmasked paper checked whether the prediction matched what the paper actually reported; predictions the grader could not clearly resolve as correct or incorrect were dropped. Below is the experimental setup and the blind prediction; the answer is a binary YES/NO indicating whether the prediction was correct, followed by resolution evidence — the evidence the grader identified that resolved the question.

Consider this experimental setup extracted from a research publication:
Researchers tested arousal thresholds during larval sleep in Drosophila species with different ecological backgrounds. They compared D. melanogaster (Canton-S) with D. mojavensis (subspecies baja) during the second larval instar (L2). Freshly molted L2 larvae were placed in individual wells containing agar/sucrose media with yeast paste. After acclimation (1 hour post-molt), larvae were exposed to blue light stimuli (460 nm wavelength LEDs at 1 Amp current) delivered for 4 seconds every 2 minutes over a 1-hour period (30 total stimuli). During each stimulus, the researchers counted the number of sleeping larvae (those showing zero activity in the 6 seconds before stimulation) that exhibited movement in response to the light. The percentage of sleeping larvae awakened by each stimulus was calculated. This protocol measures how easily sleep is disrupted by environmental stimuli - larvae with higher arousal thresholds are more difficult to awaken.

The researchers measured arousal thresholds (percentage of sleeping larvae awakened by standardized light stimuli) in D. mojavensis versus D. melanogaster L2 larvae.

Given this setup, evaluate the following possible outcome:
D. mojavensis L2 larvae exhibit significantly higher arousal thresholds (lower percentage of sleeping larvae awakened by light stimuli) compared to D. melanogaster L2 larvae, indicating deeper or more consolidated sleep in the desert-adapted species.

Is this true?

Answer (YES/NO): YES